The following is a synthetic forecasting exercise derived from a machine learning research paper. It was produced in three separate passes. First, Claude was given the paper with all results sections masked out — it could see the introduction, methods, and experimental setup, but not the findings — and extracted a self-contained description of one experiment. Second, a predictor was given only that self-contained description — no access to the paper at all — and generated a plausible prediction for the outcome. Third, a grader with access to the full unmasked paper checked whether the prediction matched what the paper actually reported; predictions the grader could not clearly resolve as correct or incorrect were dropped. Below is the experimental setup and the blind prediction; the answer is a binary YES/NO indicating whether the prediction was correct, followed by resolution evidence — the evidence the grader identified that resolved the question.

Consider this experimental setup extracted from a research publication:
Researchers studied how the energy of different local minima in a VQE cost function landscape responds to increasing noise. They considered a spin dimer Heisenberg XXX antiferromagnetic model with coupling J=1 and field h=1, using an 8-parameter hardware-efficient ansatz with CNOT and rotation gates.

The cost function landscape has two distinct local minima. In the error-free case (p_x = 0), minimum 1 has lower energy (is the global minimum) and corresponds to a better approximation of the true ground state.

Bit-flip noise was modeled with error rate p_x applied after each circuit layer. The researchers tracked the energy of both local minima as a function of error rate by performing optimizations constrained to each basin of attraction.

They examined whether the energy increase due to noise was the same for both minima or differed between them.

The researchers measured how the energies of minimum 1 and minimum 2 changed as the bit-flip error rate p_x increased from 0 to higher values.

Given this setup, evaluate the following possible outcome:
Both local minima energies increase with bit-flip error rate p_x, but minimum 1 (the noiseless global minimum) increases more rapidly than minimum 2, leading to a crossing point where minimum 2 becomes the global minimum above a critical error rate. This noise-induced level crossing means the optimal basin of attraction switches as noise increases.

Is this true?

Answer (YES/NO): YES